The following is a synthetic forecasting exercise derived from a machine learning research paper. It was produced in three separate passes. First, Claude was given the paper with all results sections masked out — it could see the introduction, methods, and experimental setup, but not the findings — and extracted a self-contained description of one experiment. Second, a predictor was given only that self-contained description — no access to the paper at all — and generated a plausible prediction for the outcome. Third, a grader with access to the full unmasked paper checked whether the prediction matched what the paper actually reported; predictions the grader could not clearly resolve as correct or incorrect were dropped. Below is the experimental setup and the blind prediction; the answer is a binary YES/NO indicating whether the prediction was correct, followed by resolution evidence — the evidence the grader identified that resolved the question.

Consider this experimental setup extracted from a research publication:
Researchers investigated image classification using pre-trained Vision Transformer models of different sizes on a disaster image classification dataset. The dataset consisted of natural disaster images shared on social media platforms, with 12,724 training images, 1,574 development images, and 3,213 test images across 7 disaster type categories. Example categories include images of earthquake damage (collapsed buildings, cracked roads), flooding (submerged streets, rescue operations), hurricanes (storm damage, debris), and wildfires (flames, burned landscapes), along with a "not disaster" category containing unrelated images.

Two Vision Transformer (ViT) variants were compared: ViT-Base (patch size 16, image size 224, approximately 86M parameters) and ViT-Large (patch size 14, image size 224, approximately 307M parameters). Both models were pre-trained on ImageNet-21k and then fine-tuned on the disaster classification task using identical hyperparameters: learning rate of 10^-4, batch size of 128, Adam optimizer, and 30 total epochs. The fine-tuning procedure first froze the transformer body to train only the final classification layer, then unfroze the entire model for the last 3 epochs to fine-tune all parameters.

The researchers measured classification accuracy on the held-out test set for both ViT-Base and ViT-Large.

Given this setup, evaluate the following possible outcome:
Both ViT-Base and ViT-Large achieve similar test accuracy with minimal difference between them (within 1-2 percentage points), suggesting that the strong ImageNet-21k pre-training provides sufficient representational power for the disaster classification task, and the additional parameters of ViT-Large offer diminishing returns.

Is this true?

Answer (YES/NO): NO